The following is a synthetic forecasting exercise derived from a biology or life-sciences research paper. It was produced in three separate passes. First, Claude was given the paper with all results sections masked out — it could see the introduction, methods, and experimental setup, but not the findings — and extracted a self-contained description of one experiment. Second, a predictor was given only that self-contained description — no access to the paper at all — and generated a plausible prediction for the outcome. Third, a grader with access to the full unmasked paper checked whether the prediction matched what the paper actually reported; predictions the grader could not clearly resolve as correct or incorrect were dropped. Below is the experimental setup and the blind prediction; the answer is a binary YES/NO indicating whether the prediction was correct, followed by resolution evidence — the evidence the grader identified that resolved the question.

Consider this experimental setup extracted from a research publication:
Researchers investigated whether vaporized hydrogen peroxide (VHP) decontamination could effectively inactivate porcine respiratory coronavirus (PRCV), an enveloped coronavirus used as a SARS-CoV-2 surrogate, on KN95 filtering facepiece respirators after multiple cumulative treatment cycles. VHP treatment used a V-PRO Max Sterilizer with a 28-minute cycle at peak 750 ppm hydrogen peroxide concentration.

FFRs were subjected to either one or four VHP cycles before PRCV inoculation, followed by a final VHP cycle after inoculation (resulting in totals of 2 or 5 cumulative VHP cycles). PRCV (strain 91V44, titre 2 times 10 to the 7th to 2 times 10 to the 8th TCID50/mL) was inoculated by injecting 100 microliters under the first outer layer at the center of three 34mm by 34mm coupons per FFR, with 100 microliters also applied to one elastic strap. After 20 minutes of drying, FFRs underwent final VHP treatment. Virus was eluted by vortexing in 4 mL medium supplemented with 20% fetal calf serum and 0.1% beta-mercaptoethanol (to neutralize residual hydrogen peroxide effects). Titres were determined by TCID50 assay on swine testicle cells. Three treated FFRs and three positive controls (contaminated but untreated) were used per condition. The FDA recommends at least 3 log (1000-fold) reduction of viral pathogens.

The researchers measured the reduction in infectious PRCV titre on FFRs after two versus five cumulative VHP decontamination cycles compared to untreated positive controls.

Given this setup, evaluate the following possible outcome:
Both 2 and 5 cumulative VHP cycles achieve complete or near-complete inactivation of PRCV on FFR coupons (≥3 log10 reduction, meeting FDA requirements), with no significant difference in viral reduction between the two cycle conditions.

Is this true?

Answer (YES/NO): YES